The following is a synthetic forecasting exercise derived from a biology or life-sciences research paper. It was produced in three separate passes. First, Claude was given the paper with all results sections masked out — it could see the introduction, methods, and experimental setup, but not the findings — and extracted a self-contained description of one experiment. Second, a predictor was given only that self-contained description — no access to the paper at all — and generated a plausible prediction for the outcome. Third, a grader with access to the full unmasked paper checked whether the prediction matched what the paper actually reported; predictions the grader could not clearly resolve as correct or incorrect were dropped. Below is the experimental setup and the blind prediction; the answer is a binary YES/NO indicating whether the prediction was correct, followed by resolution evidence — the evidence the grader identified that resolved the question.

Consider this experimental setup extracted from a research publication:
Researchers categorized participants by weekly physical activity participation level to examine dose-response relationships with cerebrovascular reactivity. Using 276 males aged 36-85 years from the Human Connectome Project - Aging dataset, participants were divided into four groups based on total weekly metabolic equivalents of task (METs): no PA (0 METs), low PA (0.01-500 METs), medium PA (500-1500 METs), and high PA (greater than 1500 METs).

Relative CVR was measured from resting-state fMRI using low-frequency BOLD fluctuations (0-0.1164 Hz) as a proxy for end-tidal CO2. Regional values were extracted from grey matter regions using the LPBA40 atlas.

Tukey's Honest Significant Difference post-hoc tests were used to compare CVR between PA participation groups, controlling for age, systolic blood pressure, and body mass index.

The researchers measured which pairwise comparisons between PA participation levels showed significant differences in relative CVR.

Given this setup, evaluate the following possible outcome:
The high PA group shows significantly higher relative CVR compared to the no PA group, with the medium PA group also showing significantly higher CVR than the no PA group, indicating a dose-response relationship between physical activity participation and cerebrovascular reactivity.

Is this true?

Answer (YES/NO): NO